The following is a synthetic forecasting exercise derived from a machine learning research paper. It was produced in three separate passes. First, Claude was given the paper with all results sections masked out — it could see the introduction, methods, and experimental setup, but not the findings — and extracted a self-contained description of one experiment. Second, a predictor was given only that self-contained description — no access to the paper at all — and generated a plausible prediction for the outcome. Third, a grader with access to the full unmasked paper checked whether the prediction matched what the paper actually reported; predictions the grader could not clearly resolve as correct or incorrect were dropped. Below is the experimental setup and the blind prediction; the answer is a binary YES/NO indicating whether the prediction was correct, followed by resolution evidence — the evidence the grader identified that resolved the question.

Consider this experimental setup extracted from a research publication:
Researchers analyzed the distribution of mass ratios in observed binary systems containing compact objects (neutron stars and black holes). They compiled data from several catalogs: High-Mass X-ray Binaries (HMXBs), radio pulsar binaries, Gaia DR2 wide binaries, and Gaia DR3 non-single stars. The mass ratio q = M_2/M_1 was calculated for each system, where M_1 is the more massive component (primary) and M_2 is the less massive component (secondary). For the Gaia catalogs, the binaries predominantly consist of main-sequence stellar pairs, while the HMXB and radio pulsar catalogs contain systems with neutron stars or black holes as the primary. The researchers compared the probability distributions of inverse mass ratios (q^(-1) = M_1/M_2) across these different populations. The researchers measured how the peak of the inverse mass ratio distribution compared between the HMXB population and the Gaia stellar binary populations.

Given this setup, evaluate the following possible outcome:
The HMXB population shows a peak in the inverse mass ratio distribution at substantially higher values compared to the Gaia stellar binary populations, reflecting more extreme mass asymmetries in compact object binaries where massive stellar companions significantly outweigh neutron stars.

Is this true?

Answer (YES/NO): YES